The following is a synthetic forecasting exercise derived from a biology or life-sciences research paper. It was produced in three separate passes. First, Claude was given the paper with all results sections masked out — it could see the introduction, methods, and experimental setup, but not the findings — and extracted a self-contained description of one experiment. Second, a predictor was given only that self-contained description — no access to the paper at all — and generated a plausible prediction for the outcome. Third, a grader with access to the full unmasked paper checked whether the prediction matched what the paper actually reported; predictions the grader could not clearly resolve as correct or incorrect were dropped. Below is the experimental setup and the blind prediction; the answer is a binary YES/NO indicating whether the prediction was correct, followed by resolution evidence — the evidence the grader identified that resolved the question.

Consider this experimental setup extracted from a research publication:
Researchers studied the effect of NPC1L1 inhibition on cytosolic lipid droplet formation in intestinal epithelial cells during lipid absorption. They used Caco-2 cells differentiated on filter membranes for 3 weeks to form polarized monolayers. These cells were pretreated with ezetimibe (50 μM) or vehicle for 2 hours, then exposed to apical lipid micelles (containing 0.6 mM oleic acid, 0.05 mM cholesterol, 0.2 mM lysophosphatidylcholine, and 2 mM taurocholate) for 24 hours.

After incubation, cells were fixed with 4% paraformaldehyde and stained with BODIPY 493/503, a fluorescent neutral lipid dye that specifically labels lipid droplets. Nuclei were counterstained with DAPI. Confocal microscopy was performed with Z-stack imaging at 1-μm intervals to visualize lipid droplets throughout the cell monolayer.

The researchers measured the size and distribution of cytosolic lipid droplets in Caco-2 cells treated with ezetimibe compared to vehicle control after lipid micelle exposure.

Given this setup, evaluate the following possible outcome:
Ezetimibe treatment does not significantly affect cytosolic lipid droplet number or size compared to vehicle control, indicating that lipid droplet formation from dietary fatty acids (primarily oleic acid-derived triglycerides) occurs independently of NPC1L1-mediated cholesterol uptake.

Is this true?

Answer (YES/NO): NO